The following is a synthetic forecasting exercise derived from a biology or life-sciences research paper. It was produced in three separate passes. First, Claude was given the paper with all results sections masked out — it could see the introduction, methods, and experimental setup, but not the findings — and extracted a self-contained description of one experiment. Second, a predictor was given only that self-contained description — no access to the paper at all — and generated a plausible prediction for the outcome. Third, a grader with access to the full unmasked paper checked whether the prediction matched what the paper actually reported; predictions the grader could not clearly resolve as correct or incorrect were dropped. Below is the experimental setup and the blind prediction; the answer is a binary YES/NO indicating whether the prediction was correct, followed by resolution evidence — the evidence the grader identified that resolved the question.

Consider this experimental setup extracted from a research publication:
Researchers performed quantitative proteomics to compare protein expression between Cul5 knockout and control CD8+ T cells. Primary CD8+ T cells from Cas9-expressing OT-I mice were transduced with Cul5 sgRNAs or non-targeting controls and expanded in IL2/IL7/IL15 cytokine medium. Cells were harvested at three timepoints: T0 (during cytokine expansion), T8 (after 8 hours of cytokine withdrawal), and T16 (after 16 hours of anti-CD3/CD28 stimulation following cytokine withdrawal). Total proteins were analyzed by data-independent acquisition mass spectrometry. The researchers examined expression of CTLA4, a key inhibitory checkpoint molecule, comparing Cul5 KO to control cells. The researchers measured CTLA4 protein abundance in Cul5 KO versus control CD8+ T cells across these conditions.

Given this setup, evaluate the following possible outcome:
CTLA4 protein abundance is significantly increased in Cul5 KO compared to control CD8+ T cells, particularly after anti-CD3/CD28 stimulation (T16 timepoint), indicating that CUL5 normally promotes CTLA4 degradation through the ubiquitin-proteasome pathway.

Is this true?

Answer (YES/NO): NO